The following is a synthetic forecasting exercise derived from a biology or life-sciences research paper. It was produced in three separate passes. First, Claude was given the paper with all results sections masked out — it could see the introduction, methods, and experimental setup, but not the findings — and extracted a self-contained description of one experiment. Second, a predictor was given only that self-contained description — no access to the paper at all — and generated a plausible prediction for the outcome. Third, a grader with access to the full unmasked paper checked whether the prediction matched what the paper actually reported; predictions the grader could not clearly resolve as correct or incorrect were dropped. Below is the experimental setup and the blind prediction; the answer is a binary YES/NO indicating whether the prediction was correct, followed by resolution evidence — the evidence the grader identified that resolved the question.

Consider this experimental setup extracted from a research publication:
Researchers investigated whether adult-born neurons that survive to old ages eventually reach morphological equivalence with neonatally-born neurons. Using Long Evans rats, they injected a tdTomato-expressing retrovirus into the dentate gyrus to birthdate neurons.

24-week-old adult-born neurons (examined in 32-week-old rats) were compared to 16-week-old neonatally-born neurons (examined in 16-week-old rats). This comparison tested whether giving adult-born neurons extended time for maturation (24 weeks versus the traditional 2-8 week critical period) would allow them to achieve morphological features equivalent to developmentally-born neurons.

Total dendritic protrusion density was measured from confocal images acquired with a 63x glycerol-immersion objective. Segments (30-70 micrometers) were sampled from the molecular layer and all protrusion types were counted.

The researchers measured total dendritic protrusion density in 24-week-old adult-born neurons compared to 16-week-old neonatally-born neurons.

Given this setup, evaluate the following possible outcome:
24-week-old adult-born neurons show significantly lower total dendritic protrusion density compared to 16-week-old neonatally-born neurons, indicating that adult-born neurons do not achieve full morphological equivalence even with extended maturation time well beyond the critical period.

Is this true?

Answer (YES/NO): NO